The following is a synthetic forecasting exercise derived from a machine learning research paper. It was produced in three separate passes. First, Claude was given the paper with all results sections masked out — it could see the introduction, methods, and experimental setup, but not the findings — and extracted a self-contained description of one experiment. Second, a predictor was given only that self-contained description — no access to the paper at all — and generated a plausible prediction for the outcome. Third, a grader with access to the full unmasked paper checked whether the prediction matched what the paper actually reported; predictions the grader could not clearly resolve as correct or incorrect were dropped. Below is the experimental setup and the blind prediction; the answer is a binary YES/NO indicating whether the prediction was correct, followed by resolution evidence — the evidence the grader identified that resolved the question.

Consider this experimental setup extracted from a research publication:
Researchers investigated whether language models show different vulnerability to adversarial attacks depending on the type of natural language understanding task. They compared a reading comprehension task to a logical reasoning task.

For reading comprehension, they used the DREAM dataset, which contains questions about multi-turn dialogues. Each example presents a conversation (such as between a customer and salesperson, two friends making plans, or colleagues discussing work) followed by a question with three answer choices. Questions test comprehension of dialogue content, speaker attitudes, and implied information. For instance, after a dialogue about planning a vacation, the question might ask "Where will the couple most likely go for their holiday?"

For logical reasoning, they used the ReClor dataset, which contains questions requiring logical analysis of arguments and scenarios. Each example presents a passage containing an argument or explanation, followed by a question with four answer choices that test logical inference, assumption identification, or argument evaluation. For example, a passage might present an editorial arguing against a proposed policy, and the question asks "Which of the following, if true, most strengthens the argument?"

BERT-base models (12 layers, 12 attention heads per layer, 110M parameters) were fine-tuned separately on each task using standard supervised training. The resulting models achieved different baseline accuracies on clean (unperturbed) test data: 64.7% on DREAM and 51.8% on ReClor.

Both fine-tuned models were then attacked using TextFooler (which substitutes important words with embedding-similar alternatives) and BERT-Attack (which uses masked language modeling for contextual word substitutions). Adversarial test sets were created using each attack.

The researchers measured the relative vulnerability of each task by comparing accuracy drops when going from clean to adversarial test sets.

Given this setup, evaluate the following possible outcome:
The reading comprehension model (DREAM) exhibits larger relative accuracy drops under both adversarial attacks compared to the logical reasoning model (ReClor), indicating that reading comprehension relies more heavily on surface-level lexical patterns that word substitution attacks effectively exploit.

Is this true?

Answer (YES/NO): NO